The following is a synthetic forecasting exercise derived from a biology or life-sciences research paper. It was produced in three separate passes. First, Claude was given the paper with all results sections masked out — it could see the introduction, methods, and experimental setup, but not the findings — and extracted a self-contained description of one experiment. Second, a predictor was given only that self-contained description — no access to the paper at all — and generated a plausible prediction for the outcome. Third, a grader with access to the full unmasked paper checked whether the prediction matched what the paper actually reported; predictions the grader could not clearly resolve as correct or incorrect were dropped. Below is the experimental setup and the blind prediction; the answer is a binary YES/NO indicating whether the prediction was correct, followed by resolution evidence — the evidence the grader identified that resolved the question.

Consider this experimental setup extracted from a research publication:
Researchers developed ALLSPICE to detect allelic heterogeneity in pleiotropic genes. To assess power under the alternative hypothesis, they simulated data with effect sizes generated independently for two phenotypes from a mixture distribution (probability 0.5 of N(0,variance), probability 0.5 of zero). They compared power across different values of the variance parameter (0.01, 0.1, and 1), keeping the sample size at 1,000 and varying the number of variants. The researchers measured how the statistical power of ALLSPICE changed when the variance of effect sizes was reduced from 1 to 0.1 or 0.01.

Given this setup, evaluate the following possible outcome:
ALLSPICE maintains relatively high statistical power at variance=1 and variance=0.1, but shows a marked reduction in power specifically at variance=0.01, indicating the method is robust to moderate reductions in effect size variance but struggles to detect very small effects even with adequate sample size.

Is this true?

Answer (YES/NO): NO